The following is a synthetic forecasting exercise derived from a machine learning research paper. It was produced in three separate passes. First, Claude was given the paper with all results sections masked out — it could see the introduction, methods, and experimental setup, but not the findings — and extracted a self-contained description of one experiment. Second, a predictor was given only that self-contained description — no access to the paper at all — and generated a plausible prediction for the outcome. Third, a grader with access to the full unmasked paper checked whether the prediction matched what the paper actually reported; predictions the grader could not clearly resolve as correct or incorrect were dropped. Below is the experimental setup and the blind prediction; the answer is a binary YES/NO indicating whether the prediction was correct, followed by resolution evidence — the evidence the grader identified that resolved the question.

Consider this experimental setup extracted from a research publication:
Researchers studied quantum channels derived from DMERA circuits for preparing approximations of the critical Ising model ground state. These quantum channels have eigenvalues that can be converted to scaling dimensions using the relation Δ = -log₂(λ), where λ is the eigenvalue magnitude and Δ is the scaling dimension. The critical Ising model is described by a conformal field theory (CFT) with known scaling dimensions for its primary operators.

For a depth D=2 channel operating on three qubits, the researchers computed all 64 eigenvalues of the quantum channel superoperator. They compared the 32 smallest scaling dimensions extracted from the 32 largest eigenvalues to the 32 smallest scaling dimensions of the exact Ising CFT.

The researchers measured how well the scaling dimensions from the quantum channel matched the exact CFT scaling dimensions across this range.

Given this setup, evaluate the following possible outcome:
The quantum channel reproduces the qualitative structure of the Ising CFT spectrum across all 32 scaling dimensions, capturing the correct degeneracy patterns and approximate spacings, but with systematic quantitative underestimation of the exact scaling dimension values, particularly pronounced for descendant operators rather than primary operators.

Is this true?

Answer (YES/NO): NO